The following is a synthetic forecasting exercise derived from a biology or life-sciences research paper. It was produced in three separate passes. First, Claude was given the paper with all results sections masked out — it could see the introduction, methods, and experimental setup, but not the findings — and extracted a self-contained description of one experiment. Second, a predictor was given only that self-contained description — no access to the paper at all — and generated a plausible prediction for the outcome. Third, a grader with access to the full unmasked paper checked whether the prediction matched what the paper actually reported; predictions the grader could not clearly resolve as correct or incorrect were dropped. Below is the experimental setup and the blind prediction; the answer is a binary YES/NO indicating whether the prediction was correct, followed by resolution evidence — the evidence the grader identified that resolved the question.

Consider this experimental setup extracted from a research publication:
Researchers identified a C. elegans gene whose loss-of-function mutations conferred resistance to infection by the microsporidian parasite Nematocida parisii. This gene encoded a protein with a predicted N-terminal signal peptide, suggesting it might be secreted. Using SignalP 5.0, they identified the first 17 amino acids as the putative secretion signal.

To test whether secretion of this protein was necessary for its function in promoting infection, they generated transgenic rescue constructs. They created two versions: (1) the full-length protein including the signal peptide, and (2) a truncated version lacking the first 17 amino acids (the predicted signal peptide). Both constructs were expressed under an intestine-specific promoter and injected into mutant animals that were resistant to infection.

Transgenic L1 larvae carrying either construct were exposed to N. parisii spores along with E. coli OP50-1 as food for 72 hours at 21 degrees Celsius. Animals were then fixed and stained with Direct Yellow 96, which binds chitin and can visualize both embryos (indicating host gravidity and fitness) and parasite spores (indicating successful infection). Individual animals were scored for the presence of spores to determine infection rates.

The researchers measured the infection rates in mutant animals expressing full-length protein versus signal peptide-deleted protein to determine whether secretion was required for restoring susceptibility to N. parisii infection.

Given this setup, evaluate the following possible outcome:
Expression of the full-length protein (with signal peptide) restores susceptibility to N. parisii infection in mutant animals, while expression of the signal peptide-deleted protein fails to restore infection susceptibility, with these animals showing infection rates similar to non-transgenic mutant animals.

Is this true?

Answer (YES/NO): YES